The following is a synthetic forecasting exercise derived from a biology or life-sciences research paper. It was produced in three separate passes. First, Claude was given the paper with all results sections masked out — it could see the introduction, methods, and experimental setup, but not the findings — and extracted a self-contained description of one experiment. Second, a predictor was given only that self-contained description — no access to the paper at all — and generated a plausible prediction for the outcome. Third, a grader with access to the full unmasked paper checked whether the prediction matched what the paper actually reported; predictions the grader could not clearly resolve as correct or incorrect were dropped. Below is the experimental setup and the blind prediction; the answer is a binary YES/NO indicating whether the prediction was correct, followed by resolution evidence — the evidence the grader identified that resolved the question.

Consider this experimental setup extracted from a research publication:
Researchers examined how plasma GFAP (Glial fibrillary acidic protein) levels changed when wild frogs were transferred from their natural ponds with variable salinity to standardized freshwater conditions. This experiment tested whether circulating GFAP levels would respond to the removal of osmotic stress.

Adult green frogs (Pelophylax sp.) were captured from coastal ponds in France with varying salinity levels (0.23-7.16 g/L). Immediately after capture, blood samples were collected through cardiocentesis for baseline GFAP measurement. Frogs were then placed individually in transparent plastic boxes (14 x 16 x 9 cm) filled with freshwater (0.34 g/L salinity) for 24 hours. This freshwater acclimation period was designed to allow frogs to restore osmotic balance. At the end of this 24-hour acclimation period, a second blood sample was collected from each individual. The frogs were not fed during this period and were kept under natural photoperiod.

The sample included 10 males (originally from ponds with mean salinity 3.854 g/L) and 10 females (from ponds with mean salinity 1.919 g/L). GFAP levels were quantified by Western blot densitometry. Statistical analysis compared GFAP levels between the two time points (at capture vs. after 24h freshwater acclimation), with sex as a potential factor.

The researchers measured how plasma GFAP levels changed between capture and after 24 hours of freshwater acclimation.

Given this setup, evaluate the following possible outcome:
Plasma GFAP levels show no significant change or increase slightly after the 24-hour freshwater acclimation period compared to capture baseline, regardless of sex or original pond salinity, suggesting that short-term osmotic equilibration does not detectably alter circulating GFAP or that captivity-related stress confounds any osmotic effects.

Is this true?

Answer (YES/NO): NO